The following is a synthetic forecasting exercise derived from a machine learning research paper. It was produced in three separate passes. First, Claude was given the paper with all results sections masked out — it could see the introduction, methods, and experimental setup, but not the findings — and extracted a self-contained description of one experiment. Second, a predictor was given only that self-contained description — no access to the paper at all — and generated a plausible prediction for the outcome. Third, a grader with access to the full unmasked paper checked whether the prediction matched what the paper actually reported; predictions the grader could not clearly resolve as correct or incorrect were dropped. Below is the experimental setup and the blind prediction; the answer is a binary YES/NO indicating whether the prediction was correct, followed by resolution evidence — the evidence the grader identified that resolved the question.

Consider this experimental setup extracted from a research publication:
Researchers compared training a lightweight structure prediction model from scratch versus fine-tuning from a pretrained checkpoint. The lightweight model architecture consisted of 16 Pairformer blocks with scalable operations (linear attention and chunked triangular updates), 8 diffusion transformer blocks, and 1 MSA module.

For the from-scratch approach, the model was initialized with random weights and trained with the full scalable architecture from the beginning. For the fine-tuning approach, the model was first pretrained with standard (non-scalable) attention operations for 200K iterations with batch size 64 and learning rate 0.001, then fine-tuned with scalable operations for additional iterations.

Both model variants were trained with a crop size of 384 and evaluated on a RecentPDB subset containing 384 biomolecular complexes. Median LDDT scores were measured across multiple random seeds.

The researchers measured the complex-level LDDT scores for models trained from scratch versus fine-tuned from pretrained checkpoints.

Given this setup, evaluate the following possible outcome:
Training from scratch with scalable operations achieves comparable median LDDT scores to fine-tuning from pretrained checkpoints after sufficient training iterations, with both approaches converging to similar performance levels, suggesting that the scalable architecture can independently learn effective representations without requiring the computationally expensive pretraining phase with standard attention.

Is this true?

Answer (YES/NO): YES